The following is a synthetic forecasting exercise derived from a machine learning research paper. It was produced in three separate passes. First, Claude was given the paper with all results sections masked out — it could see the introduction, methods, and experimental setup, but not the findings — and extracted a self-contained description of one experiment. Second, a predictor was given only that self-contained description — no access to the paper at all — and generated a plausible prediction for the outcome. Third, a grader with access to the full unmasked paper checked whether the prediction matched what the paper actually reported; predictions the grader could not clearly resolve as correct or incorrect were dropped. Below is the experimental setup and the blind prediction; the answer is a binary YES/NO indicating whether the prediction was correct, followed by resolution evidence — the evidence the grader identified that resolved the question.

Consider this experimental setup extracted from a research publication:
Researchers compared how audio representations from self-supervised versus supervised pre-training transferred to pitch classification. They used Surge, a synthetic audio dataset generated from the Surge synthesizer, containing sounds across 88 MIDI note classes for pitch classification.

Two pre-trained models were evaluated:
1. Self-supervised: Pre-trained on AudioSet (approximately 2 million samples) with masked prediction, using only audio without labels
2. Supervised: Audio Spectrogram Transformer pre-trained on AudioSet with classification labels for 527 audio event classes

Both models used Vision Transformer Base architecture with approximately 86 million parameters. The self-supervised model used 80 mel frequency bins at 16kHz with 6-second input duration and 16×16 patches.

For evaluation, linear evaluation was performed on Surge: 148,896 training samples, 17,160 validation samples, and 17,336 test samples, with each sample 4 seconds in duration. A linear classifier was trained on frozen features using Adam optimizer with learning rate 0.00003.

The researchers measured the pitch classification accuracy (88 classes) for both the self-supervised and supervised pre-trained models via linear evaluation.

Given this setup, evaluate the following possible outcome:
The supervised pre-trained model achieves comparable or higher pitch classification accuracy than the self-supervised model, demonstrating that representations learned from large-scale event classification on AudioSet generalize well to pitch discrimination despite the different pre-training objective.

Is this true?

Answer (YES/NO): NO